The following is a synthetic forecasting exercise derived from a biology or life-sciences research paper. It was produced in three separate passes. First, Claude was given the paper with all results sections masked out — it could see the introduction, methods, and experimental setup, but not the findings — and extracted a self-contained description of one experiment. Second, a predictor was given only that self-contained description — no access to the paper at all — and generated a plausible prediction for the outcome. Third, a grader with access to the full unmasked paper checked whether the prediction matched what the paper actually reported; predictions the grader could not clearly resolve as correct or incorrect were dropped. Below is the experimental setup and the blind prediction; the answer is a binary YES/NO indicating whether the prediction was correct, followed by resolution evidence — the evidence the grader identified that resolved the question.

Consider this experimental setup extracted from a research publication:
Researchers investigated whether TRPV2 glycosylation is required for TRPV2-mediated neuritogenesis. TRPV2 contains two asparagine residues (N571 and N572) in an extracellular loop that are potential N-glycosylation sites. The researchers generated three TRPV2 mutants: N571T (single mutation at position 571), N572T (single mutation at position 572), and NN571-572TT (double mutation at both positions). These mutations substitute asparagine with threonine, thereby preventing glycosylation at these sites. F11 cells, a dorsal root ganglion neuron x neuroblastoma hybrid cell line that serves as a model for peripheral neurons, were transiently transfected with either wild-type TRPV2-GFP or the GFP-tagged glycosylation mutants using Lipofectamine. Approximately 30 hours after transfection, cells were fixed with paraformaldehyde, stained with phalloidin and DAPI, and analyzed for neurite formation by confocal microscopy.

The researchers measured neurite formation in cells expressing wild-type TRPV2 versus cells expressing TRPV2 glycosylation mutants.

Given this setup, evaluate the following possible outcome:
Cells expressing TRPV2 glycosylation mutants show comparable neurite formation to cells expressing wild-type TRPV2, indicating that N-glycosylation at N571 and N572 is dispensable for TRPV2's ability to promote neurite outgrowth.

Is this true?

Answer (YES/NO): NO